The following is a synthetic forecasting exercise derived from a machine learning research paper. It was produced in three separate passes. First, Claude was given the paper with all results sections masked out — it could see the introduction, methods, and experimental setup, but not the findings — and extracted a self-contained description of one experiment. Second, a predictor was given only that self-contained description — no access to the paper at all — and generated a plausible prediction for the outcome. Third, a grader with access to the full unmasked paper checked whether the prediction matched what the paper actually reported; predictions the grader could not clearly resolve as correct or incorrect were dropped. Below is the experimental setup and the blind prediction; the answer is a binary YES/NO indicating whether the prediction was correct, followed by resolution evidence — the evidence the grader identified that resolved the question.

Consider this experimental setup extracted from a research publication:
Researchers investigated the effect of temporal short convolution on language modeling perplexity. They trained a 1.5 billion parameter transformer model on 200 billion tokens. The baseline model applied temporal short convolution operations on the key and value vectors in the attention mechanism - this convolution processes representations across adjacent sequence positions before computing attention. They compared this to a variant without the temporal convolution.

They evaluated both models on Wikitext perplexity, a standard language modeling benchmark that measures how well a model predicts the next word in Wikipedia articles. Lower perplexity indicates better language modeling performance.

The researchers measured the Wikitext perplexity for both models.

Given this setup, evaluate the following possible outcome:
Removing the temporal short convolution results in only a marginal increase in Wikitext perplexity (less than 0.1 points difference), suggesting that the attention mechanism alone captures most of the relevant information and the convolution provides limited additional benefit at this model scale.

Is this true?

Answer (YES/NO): NO